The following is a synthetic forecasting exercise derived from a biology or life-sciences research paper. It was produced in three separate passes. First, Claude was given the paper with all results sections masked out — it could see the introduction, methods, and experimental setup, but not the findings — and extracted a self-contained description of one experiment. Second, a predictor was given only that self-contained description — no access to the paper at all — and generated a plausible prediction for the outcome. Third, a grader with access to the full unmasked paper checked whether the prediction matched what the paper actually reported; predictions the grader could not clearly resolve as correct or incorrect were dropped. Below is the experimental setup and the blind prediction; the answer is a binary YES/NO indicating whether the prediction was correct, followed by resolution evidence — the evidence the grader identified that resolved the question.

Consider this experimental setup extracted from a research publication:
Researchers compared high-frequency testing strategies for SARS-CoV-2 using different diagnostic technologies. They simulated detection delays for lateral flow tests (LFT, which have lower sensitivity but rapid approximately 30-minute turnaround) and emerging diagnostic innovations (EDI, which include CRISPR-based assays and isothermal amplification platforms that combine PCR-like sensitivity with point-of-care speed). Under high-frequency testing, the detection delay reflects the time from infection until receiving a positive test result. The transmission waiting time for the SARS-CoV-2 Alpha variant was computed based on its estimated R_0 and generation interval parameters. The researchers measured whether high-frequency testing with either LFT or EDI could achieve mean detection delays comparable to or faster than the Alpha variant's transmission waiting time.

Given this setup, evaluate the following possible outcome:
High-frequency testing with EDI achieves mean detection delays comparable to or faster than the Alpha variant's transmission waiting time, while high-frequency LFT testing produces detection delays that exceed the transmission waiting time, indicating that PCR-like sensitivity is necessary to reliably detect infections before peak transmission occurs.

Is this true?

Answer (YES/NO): YES